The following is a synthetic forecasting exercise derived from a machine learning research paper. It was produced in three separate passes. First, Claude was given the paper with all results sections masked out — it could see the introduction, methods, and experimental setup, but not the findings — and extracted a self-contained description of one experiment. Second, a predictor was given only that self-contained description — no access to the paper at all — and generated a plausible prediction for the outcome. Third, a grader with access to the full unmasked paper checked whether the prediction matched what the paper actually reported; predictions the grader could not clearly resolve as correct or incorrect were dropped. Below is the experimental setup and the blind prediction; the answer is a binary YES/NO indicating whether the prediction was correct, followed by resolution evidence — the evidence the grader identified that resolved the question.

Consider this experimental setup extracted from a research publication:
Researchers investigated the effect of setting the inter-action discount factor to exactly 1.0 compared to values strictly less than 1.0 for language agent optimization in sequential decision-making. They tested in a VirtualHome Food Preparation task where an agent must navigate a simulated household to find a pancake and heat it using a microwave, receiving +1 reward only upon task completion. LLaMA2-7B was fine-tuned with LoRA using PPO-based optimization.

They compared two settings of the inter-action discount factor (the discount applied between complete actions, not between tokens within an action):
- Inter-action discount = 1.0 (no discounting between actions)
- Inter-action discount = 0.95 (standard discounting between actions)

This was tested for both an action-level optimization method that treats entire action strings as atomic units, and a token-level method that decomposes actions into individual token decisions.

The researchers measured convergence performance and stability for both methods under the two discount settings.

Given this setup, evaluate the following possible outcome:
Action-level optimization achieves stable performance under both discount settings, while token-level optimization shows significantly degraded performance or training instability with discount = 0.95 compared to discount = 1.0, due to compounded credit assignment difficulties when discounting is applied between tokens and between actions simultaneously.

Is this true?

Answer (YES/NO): NO